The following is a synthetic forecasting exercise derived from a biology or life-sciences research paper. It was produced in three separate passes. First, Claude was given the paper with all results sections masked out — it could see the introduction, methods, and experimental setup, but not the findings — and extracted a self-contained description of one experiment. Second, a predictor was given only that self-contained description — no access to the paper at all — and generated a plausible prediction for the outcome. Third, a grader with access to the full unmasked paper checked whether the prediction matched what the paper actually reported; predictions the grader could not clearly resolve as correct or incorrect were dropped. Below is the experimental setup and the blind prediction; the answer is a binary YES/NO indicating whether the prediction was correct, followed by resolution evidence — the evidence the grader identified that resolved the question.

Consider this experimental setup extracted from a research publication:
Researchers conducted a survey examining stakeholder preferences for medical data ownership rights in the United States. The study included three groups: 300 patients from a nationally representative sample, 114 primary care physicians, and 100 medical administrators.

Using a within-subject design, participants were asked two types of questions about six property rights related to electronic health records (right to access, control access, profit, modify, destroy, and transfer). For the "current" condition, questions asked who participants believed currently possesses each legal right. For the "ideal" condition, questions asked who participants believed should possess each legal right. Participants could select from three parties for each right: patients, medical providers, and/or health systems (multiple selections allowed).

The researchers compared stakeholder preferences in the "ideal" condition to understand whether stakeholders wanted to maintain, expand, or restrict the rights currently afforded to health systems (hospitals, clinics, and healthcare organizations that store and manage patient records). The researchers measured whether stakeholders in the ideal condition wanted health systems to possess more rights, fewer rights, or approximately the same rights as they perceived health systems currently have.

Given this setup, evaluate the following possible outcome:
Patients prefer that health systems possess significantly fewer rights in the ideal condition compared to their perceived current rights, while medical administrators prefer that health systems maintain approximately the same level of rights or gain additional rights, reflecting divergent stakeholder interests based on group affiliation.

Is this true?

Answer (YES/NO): NO